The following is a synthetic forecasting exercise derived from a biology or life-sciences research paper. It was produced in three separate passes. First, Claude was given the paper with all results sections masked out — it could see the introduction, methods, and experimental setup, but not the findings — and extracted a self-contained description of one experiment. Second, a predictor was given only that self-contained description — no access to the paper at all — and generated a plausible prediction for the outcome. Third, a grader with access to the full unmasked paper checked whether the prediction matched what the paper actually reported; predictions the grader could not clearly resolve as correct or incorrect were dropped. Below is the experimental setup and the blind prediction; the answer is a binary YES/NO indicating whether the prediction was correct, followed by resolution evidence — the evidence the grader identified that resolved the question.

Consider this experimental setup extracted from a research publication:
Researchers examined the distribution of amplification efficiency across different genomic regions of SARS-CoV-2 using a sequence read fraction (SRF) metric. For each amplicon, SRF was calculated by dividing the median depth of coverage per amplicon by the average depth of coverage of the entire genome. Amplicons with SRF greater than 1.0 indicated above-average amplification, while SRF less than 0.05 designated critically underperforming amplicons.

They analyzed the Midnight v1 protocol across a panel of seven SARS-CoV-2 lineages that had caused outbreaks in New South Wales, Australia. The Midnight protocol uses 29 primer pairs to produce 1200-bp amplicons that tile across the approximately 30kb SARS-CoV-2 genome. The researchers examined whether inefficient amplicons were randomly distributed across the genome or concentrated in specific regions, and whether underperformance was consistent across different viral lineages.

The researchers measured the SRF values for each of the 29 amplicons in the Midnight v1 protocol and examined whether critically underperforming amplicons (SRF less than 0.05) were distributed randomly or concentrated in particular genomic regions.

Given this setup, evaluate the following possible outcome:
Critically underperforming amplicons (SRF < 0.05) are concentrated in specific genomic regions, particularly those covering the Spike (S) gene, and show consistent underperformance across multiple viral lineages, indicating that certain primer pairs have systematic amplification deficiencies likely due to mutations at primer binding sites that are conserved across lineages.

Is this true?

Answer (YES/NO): NO